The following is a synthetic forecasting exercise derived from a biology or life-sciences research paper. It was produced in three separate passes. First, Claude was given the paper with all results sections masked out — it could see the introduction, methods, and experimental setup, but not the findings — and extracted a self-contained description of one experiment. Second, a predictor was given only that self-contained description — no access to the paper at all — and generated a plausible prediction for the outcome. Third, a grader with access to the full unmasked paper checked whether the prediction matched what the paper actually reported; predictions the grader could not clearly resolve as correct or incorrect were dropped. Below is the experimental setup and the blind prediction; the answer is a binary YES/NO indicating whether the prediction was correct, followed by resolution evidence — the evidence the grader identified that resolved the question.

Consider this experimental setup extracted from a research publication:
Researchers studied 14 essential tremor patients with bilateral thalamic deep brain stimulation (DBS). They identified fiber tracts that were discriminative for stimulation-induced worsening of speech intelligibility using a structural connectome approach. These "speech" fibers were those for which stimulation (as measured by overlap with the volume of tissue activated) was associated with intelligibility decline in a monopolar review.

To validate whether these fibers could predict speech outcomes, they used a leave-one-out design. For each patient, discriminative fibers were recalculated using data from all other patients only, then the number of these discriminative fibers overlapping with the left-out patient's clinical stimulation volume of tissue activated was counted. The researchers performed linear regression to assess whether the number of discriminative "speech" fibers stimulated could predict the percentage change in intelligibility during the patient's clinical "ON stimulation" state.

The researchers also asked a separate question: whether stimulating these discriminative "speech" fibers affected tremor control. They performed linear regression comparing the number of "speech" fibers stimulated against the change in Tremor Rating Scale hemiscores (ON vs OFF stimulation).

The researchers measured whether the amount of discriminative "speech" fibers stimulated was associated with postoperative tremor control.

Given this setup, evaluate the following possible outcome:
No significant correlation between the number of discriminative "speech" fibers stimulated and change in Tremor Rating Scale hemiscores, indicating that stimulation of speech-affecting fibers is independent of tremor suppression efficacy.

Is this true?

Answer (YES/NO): YES